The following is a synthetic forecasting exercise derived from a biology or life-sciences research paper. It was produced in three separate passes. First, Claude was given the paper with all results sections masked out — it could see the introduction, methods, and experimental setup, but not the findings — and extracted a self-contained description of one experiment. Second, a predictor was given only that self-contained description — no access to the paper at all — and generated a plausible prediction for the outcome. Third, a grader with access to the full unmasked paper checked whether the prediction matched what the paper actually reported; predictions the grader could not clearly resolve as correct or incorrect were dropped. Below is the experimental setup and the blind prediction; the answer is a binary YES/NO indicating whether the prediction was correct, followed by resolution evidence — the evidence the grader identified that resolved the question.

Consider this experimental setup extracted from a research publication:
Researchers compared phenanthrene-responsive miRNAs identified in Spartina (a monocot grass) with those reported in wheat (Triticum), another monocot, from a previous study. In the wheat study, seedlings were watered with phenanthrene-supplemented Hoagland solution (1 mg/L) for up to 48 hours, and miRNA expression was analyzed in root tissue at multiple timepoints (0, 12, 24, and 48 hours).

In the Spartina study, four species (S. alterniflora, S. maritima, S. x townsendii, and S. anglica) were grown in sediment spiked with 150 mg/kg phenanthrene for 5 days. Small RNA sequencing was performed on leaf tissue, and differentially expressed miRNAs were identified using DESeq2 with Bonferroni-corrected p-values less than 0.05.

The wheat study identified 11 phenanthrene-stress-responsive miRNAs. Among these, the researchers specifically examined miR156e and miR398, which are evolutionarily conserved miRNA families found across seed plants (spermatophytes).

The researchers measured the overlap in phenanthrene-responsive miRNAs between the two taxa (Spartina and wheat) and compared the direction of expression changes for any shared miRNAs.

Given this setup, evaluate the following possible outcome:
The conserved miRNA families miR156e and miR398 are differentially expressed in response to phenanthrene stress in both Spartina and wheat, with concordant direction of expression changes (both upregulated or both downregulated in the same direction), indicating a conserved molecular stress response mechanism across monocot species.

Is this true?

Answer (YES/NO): NO